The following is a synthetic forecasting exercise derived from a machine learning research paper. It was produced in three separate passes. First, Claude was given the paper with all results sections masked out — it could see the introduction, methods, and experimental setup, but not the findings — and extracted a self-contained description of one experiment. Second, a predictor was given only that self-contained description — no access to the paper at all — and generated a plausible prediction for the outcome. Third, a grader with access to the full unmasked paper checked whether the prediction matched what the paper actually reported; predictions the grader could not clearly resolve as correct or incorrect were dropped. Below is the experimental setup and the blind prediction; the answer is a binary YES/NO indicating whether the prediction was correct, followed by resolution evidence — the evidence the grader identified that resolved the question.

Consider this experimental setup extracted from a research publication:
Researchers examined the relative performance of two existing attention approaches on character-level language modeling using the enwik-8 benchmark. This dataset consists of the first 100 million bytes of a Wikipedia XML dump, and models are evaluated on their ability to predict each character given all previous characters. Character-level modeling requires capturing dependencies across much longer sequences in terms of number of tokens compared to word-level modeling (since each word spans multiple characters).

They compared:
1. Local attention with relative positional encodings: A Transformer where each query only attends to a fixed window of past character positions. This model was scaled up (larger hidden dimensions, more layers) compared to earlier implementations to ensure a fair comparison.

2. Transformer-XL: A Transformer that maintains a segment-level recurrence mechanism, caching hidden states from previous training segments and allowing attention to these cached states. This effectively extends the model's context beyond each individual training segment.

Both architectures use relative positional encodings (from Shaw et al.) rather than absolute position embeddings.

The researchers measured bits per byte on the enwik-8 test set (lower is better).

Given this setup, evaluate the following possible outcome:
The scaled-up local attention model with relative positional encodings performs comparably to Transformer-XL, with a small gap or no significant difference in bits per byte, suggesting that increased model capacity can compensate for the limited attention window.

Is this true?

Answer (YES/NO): NO